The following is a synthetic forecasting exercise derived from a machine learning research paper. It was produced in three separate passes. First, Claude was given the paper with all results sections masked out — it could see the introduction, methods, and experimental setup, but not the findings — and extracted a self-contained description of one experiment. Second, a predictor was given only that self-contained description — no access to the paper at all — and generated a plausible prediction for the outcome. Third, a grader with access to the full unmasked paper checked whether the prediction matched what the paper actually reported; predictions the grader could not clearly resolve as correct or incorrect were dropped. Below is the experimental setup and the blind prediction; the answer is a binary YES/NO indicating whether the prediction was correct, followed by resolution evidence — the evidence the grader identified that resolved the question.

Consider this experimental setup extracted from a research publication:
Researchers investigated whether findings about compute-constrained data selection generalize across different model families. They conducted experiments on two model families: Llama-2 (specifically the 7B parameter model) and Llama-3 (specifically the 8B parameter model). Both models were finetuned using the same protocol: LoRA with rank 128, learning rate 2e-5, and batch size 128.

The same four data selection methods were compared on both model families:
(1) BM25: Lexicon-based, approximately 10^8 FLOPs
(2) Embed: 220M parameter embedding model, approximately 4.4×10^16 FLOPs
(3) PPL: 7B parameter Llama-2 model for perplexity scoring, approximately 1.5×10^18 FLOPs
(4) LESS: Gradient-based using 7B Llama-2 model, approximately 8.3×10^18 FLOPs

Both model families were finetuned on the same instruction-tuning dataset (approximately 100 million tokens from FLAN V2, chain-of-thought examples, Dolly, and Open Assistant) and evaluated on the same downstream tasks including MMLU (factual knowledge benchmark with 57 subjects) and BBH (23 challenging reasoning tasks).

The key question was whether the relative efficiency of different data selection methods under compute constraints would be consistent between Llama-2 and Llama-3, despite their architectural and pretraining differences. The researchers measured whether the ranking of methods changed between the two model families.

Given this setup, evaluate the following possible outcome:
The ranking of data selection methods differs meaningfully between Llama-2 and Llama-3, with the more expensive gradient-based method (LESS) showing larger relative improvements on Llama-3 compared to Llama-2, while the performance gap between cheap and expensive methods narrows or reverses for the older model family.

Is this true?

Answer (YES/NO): NO